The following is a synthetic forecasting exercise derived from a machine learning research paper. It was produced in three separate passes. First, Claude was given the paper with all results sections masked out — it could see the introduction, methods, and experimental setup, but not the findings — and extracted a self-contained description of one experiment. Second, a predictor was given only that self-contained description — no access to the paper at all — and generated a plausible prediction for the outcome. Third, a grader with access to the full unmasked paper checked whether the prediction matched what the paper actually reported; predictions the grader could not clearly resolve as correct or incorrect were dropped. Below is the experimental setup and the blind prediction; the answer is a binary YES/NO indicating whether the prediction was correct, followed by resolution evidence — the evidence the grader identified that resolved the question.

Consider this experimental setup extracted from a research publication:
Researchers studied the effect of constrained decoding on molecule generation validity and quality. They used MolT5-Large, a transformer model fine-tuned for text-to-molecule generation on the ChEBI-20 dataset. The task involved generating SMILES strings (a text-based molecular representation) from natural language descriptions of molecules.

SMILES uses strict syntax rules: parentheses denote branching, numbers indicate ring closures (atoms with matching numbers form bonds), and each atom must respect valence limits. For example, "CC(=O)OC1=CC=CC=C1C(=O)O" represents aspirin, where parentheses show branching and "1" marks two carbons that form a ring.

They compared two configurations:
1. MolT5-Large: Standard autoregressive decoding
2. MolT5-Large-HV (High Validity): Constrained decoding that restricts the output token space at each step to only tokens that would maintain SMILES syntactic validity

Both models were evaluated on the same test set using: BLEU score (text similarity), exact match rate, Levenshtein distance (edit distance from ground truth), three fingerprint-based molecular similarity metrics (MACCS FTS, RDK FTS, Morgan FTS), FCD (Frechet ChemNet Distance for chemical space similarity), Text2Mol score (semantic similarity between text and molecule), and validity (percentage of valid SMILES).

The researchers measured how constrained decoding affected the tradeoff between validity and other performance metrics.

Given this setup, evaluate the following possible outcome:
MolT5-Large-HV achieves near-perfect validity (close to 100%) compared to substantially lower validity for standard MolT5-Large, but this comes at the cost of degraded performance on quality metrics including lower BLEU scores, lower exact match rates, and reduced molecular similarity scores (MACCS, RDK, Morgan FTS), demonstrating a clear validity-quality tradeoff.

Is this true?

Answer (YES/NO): NO